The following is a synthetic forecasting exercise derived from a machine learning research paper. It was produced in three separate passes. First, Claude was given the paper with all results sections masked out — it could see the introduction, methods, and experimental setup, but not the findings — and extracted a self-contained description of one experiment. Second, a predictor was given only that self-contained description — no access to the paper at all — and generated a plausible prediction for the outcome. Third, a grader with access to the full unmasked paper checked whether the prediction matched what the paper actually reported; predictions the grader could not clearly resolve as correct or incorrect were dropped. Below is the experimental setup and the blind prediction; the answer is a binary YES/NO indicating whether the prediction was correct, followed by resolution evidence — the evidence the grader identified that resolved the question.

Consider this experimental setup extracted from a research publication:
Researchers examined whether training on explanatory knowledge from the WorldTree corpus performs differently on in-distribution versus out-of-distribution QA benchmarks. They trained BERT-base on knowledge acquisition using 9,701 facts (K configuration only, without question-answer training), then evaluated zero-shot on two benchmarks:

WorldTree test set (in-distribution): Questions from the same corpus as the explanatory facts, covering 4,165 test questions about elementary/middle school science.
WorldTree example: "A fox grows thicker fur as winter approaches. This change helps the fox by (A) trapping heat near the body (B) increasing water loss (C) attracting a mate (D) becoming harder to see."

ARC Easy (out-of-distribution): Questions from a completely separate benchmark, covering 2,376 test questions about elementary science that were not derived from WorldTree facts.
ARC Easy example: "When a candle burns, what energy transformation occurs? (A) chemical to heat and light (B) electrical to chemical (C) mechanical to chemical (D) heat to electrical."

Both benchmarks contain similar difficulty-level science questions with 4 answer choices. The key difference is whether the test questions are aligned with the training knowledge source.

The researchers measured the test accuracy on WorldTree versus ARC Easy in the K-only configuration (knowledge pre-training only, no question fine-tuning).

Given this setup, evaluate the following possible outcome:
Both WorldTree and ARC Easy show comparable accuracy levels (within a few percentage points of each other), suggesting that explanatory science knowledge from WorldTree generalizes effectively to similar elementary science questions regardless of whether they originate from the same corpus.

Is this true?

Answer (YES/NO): NO